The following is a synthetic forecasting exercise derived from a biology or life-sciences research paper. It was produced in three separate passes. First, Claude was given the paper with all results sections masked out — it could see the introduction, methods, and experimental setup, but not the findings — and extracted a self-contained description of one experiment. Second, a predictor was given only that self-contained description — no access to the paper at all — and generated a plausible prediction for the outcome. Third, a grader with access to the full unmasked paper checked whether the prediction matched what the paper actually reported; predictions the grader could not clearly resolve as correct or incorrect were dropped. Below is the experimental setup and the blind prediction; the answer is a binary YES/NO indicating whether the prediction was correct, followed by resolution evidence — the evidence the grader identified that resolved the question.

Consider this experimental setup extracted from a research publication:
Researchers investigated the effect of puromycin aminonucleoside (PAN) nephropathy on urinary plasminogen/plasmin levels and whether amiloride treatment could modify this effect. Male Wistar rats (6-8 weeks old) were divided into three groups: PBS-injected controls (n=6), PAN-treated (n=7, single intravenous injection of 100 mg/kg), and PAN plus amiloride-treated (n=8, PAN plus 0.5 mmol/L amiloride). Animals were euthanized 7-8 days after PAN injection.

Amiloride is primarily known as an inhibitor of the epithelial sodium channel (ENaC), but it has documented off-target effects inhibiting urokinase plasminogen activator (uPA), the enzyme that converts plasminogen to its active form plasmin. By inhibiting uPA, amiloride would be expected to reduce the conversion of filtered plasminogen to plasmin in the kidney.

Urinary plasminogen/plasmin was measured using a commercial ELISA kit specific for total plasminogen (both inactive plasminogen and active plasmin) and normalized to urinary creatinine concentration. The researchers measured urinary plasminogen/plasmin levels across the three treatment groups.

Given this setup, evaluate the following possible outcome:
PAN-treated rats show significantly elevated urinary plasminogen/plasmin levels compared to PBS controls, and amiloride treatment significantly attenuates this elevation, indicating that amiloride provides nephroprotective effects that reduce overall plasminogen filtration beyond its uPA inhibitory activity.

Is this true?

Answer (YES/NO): NO